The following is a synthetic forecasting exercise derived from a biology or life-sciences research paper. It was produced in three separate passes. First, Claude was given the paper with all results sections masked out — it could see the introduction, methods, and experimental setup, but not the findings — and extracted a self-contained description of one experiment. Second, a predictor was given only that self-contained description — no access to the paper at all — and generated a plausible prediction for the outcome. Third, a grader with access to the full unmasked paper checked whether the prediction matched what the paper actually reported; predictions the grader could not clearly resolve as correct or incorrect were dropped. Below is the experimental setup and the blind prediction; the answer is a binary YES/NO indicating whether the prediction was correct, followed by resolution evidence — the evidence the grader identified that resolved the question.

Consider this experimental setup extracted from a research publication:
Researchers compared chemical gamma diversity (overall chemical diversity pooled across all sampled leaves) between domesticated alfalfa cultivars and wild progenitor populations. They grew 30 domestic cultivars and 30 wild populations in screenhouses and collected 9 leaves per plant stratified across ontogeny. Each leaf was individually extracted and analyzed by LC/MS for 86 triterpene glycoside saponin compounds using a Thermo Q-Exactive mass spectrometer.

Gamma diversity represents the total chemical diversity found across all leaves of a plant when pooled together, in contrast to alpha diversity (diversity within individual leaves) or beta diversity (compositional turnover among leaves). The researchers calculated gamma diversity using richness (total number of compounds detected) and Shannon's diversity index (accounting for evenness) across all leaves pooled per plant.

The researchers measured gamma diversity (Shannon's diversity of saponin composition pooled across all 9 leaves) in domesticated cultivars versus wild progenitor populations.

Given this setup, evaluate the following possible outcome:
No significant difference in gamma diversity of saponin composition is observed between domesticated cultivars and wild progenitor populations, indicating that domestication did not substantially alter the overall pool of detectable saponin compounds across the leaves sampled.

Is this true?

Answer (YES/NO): NO